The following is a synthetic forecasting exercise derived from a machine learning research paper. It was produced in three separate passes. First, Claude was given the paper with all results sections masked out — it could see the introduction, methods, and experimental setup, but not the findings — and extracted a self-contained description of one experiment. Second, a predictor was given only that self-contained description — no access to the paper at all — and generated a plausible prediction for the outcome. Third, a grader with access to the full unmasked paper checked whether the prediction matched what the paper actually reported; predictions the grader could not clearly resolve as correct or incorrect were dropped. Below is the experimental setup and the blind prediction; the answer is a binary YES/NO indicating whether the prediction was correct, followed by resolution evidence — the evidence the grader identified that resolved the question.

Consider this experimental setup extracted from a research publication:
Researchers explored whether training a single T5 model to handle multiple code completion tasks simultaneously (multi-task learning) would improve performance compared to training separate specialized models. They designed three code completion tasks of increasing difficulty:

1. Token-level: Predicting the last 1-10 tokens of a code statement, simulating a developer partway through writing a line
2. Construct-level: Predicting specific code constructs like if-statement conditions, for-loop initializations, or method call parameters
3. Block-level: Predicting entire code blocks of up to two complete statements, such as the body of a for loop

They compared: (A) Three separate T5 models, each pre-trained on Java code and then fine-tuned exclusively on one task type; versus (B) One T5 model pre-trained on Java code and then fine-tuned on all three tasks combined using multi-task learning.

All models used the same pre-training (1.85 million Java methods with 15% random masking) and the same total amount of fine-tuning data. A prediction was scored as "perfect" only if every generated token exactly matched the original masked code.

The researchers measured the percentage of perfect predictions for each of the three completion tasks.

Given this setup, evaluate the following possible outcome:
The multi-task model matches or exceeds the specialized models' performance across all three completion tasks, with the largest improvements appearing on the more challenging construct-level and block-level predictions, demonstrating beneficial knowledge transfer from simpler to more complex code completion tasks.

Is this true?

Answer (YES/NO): NO